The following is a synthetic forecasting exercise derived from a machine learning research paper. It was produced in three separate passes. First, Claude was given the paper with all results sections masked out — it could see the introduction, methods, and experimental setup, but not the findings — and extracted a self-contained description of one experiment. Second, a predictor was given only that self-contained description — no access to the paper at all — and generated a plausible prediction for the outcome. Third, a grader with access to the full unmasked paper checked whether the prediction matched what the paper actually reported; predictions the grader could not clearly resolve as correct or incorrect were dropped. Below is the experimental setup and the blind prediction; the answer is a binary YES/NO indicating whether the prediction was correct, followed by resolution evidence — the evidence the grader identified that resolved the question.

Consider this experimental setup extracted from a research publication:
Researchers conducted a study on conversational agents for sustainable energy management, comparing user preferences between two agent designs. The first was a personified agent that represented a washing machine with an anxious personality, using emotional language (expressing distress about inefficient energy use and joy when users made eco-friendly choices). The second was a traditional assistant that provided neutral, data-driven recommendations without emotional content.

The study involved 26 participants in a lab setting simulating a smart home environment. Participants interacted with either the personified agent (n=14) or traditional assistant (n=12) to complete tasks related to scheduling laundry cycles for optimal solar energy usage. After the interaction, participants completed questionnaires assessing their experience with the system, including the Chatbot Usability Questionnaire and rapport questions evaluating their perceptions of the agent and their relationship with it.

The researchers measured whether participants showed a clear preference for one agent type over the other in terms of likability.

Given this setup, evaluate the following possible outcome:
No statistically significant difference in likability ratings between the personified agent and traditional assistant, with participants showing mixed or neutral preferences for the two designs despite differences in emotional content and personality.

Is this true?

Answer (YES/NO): NO